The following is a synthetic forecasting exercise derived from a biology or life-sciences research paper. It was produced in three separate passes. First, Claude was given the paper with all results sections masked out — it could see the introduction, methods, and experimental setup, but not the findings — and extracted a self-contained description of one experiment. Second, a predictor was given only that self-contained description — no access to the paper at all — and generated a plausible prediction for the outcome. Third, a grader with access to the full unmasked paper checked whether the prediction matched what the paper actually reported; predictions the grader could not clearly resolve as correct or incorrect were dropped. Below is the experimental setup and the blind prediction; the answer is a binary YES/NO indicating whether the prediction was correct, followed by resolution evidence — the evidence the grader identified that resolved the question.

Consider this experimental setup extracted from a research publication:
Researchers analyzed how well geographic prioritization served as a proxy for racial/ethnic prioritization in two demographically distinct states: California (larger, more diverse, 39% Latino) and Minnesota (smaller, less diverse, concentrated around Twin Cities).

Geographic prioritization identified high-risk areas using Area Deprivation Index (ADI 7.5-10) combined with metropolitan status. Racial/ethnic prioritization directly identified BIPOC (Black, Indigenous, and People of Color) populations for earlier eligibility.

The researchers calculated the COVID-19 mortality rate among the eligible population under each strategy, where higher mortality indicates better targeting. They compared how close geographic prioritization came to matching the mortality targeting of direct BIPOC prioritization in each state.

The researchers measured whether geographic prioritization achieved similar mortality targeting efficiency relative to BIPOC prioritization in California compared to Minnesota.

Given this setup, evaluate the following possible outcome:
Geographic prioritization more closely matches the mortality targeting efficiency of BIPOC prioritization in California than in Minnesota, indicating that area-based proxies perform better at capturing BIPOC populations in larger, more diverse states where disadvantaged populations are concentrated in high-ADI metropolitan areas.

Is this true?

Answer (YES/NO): YES